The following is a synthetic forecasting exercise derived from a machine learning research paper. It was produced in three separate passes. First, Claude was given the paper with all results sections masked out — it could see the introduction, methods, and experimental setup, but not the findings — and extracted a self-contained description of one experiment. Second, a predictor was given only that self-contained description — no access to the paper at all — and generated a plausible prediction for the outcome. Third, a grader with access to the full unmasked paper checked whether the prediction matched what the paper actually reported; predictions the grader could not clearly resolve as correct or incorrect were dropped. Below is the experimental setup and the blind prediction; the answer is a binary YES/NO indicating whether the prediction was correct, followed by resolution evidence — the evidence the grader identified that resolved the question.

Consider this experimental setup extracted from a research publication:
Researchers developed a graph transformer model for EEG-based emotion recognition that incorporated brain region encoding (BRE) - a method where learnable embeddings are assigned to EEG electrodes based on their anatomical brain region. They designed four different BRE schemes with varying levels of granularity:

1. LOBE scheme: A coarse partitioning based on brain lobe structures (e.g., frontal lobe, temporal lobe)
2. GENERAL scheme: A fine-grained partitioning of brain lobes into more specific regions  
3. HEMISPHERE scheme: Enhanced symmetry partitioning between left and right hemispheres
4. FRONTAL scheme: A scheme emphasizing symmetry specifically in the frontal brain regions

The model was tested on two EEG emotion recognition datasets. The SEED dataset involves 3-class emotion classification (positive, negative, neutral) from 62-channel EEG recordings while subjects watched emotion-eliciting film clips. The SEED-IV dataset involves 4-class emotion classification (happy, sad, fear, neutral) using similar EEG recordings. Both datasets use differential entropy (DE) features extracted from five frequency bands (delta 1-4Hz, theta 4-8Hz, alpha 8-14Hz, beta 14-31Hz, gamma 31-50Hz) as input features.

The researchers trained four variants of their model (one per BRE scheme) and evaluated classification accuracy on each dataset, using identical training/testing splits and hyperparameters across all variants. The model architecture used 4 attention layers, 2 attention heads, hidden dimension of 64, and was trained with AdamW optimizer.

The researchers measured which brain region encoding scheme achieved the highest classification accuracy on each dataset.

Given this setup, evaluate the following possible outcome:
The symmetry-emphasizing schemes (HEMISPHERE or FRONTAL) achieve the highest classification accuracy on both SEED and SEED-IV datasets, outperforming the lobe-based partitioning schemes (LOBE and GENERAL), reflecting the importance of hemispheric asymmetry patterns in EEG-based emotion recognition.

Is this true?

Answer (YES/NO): NO